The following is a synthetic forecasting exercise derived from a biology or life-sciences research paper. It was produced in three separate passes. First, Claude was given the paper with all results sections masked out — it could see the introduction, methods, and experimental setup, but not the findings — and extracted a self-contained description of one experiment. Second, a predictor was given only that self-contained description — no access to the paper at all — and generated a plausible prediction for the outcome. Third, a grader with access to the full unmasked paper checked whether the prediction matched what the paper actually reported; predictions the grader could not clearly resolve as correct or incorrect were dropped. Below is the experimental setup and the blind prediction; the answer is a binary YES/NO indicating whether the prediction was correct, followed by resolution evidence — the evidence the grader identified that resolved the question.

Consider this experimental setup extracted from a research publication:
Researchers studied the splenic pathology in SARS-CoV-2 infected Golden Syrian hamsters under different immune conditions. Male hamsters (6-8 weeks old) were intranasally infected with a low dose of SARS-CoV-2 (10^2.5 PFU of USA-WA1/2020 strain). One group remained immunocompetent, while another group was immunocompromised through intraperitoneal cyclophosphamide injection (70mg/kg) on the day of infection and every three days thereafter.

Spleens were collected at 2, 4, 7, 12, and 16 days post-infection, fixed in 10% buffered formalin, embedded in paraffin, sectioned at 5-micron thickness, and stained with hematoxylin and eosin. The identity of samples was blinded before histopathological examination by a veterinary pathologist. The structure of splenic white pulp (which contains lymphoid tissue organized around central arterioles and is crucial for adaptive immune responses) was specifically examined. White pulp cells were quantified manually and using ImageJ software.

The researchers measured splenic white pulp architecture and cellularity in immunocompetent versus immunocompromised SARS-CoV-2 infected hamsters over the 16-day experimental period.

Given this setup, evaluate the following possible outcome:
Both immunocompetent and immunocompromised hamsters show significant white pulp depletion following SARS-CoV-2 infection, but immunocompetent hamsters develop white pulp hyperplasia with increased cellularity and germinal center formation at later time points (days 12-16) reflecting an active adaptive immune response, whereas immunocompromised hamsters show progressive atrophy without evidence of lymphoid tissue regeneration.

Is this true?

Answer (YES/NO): NO